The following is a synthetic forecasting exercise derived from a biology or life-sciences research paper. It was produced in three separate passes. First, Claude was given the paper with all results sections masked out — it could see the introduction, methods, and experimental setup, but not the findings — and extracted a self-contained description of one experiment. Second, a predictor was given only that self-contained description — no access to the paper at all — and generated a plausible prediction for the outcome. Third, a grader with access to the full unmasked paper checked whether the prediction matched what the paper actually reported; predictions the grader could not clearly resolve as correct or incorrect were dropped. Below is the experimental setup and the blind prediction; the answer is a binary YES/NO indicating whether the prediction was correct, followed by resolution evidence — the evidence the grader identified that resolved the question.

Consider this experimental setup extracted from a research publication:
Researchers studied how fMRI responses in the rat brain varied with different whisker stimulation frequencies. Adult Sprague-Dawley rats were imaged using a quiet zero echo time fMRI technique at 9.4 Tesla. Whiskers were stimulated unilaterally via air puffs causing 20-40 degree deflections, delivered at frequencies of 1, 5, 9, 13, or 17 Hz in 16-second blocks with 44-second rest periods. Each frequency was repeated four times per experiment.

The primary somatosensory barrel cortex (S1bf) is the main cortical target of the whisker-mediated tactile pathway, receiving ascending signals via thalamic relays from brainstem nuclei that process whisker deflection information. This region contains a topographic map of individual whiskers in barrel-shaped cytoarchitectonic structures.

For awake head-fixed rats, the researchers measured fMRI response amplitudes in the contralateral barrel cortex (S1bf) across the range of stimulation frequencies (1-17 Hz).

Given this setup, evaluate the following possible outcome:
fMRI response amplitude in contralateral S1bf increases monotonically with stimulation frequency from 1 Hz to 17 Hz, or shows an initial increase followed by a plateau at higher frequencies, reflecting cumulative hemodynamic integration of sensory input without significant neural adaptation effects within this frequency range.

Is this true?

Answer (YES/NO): YES